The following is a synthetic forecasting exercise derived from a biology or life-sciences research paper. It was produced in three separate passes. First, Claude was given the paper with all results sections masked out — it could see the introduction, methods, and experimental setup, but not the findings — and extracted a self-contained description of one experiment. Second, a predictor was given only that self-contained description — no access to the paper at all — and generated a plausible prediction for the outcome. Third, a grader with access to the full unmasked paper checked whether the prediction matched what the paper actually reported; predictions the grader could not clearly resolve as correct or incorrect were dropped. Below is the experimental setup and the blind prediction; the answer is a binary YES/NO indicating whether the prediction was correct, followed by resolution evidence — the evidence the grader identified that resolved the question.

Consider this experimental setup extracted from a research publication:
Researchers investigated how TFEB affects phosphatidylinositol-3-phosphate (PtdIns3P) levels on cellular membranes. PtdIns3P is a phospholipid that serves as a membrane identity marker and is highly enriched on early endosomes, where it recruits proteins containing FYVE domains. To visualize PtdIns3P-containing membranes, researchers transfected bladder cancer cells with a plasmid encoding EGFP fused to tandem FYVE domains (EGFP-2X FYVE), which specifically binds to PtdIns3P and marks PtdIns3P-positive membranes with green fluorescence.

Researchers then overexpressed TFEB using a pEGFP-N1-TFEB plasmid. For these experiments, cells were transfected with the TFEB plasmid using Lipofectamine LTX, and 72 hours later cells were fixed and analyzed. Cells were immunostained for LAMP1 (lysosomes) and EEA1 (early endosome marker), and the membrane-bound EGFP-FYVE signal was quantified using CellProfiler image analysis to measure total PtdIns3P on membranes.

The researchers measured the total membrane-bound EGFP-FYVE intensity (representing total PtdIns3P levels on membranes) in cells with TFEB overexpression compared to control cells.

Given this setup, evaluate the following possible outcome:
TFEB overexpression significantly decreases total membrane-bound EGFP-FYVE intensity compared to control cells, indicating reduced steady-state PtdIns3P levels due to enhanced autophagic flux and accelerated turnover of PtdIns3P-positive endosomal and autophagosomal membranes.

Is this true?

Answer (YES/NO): NO